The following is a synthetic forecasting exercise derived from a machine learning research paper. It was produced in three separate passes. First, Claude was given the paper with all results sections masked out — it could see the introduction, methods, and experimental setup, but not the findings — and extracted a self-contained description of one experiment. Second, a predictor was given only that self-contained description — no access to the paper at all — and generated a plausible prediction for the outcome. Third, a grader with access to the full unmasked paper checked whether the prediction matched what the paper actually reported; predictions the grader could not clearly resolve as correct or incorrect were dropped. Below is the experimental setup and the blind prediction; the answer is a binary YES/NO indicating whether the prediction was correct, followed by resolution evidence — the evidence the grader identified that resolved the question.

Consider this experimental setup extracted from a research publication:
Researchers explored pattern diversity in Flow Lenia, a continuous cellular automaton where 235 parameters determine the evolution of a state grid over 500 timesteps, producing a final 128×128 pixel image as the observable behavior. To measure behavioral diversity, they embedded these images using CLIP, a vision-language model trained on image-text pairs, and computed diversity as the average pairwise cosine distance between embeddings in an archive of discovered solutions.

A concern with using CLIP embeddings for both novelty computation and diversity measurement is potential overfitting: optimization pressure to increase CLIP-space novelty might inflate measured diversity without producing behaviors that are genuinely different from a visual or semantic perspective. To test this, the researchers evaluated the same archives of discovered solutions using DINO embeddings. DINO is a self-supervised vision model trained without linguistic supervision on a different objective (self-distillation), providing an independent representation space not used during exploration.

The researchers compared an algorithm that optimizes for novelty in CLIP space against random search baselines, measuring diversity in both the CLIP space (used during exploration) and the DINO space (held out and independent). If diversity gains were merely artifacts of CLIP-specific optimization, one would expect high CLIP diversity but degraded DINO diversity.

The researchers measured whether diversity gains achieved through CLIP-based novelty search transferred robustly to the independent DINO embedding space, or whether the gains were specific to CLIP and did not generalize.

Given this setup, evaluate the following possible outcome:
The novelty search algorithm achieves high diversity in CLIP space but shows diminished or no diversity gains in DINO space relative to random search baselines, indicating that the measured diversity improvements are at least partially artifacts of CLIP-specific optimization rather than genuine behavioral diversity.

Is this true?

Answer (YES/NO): NO